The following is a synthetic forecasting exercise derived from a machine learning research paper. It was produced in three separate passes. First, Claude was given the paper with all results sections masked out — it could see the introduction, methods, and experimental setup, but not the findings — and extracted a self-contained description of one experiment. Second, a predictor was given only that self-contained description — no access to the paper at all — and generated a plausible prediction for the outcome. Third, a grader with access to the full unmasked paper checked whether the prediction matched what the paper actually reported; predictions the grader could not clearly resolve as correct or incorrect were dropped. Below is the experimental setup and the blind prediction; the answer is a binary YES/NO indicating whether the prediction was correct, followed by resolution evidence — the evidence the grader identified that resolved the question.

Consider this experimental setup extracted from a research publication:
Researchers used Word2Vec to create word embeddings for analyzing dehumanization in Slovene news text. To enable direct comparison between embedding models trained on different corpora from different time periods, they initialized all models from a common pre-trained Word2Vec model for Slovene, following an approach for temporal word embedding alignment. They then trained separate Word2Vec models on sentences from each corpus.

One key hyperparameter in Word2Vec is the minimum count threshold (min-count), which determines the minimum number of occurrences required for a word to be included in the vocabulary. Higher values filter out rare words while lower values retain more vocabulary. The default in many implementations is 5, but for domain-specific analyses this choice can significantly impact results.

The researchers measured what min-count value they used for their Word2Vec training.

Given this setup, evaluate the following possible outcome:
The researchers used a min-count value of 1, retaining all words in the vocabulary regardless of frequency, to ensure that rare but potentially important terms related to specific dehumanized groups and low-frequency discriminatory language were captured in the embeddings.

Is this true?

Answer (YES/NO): YES